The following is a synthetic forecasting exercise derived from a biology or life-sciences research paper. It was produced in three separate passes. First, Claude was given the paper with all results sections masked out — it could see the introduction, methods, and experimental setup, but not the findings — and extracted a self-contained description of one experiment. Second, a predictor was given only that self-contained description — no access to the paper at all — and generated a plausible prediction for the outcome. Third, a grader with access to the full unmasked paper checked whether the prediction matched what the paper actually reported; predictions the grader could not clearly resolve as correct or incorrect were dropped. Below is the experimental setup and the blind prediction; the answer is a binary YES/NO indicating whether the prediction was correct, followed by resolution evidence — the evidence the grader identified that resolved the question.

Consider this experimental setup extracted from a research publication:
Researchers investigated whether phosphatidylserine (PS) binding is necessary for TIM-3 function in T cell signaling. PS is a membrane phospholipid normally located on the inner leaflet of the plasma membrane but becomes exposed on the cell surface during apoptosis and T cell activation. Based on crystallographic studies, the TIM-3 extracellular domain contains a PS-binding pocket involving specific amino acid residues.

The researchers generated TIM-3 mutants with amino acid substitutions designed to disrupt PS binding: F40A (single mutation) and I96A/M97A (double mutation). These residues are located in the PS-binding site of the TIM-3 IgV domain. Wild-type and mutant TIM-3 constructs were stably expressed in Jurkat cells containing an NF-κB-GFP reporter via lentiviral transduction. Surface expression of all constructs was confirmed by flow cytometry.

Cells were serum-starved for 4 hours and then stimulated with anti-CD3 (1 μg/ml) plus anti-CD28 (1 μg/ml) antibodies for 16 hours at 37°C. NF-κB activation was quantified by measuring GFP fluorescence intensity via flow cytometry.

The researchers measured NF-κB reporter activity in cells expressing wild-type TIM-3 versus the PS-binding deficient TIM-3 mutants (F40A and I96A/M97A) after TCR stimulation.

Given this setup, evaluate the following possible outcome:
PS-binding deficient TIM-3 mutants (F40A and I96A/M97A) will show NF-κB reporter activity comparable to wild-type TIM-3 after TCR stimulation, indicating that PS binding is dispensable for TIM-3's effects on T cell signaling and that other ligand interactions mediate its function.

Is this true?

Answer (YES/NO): NO